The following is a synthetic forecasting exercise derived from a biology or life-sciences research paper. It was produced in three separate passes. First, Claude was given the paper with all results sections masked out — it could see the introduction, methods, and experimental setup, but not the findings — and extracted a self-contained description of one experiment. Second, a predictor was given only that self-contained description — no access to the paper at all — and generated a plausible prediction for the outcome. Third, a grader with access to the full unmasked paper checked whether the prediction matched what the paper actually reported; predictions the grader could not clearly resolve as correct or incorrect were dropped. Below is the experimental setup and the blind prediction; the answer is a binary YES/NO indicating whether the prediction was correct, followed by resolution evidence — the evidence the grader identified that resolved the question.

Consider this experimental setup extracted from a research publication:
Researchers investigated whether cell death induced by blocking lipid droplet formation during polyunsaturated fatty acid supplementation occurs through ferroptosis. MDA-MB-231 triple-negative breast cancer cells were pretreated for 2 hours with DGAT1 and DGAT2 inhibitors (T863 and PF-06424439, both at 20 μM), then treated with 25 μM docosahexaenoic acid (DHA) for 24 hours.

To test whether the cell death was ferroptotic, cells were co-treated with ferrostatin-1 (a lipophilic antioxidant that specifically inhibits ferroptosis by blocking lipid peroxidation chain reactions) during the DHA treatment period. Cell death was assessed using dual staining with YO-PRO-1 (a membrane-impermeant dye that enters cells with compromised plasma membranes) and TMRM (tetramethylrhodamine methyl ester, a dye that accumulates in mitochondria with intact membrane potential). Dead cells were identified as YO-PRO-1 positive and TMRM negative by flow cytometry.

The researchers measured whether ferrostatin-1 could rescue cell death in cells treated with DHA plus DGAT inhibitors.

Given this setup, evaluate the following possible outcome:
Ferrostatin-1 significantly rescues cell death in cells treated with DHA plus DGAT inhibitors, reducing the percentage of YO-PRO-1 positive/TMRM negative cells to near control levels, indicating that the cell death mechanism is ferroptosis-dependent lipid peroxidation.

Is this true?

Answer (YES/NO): YES